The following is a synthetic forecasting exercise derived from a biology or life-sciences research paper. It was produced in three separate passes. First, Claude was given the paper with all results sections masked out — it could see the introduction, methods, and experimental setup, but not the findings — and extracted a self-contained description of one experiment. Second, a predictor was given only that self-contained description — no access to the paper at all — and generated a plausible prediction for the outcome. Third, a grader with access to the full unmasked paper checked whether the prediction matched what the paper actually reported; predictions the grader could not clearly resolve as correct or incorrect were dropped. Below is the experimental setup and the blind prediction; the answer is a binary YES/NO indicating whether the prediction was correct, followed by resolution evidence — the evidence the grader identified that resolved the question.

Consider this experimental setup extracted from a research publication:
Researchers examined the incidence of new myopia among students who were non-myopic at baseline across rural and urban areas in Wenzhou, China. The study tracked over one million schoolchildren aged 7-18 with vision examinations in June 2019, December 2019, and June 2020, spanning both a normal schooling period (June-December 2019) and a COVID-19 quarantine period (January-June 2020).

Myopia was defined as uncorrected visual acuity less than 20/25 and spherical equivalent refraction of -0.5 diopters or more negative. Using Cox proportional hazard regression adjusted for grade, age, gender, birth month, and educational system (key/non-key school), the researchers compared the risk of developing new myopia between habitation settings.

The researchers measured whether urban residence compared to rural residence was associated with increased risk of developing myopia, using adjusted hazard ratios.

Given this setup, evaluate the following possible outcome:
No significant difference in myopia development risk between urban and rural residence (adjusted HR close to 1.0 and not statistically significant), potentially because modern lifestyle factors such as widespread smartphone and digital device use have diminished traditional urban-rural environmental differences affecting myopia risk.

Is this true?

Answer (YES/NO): NO